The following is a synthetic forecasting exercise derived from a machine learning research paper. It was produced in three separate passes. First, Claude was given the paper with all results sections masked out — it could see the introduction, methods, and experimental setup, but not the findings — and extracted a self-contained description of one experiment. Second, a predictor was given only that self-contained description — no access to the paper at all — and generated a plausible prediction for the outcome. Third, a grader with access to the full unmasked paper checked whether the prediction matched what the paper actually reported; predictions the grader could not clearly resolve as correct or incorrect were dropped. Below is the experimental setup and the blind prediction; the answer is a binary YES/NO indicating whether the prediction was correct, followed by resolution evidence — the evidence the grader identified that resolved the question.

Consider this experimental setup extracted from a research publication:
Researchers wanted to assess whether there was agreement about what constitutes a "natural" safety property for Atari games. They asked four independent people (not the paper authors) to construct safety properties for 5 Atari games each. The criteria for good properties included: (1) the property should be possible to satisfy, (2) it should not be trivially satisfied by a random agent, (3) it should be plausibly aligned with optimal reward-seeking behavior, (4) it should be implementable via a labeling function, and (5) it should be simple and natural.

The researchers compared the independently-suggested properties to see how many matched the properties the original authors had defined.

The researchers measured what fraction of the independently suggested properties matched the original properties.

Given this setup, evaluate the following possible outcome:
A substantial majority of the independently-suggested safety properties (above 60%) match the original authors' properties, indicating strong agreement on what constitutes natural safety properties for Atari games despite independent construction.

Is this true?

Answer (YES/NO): YES